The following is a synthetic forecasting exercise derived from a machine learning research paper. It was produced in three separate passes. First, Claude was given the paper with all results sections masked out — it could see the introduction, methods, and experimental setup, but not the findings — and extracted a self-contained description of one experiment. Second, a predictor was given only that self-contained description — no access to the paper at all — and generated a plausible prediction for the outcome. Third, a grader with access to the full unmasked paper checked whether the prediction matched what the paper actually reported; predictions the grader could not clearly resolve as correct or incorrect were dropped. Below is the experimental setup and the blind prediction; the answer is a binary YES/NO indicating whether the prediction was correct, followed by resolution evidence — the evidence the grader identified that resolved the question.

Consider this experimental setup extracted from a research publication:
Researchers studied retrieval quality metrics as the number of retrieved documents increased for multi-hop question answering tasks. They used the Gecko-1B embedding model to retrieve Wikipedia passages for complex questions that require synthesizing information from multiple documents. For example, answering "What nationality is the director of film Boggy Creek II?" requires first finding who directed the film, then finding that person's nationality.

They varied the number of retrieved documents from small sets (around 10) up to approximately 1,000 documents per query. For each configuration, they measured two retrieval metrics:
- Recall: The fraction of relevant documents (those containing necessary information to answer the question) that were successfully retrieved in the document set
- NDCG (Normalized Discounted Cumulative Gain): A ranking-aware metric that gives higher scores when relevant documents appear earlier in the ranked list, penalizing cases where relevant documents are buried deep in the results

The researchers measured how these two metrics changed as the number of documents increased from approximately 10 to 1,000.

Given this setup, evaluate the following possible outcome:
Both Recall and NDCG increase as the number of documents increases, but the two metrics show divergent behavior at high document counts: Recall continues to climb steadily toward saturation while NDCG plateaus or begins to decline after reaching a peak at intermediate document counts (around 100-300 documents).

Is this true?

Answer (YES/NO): YES